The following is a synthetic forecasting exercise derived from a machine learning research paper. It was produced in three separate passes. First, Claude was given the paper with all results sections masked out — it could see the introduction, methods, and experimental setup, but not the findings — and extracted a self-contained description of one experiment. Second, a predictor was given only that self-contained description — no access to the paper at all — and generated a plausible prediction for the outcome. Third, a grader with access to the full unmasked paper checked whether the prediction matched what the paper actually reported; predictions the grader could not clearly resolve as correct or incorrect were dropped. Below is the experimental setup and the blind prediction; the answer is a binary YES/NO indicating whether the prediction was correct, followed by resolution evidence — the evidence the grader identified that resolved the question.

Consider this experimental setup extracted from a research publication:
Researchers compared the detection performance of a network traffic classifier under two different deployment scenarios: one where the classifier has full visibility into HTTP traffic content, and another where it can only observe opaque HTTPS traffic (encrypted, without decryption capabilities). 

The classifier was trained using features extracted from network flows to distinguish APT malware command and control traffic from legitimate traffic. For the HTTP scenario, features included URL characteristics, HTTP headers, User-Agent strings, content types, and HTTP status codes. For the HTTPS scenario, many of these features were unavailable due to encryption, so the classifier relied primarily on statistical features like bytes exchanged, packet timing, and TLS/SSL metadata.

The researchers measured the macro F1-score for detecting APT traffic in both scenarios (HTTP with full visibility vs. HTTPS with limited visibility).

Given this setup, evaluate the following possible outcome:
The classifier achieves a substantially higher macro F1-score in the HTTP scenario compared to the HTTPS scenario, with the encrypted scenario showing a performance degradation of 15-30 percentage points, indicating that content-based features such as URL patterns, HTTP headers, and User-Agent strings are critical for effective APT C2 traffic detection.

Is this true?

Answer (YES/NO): NO